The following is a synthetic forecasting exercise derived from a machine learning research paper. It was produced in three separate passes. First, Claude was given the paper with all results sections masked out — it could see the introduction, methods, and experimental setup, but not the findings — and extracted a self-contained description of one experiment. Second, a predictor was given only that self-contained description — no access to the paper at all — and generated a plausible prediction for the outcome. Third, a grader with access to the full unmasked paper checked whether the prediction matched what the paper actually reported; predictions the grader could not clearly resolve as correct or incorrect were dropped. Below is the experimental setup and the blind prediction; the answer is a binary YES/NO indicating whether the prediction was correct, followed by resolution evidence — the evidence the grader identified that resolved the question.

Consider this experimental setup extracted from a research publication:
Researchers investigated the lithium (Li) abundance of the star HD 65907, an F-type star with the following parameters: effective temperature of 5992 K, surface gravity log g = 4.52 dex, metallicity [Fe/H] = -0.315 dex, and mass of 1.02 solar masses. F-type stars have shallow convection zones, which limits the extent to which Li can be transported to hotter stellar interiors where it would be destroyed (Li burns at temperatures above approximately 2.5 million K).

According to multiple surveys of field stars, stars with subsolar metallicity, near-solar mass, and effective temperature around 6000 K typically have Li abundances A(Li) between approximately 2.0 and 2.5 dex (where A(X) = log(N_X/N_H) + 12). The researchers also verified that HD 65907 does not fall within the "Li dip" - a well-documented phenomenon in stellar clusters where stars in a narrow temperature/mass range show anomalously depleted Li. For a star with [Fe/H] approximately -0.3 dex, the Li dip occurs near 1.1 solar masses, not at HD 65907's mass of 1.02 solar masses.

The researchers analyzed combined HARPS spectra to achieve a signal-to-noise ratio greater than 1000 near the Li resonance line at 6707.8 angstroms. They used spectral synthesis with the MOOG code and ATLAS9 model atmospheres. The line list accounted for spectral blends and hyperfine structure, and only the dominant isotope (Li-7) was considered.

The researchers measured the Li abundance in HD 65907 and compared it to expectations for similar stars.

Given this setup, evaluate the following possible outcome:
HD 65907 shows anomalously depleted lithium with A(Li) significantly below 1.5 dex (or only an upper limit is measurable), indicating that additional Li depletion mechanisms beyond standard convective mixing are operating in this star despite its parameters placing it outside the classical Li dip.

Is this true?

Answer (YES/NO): YES